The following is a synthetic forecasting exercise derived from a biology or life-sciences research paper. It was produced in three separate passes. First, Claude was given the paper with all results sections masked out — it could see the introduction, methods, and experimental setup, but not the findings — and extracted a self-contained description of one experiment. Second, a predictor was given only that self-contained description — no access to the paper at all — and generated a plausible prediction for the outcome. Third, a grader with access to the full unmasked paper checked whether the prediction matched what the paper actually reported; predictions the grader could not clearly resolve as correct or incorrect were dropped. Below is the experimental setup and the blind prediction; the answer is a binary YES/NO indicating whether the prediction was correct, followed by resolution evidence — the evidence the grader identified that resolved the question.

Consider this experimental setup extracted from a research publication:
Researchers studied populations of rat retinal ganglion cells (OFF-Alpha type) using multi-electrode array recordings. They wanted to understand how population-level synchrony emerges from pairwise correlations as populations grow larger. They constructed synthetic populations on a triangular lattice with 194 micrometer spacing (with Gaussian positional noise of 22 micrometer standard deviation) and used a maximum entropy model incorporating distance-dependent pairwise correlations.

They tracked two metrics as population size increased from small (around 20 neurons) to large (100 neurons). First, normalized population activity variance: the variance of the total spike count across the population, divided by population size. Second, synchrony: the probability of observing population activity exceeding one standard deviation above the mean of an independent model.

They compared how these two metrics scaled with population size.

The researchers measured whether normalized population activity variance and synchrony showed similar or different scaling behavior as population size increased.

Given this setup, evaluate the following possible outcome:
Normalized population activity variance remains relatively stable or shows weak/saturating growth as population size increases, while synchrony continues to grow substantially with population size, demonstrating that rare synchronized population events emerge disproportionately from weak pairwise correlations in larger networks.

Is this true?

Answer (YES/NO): NO